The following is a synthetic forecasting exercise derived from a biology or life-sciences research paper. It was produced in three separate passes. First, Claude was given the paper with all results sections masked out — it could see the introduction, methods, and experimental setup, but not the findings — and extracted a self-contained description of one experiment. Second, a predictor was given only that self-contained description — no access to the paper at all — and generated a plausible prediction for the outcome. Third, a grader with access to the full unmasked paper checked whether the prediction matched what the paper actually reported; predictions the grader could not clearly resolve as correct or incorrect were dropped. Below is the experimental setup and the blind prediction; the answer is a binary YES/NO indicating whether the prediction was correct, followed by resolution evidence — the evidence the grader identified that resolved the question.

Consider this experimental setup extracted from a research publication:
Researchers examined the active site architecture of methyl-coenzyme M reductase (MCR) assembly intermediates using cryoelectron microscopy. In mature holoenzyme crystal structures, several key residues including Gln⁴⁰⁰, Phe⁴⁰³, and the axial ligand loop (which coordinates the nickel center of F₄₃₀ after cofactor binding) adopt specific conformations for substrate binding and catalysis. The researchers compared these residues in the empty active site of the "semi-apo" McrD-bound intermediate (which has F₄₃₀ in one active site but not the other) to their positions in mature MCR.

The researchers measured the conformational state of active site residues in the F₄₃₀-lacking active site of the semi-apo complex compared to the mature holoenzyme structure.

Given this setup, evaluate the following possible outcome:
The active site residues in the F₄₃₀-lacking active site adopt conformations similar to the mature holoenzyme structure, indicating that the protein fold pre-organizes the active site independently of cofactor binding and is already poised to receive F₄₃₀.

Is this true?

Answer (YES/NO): NO